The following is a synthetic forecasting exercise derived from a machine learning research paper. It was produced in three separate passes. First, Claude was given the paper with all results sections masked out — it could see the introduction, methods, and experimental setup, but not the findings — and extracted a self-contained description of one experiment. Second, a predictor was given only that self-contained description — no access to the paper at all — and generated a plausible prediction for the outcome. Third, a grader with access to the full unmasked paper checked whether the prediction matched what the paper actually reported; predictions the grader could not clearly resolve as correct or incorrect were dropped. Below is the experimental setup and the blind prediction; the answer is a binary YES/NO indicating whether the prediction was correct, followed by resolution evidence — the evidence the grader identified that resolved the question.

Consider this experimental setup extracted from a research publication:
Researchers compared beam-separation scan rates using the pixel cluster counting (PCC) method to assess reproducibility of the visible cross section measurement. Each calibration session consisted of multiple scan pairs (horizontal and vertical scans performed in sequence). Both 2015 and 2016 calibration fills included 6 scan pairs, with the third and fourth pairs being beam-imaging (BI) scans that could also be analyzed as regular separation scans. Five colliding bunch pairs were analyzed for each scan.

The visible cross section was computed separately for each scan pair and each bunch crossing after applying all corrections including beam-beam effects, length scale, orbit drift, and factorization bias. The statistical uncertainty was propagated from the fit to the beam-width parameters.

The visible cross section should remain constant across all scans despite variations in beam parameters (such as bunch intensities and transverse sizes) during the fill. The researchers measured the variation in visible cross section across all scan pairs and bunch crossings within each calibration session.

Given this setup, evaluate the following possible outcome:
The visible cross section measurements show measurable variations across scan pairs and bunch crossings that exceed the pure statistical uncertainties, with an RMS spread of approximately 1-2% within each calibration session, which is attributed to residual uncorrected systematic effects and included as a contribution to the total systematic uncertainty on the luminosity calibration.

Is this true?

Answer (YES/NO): NO